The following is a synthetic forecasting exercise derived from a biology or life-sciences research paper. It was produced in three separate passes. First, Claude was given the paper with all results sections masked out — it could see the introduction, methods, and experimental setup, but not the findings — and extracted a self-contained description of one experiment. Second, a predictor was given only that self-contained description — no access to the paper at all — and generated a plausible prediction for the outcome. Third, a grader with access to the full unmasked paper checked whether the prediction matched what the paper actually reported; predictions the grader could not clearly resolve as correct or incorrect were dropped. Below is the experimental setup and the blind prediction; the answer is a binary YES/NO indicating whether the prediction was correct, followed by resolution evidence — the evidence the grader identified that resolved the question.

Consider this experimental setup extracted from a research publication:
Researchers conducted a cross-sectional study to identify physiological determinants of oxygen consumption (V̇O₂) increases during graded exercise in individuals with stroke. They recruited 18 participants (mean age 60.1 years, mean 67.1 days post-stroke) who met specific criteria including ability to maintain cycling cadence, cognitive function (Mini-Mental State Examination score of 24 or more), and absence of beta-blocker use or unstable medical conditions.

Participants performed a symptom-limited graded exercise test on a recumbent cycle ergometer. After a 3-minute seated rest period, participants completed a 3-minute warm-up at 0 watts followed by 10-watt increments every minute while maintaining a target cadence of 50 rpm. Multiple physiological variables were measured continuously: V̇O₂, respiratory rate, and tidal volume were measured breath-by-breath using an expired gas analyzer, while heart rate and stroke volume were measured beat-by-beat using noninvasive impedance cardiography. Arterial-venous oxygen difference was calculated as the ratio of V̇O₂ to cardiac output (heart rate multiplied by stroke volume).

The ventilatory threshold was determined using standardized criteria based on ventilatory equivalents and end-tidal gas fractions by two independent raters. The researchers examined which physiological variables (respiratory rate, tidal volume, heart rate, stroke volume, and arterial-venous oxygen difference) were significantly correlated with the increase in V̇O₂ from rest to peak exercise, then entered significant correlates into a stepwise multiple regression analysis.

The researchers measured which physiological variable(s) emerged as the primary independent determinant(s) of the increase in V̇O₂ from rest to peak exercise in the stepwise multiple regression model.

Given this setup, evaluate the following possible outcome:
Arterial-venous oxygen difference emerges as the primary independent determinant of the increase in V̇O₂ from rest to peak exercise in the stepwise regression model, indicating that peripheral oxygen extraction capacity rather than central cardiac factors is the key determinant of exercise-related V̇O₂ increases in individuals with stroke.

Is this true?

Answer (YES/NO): NO